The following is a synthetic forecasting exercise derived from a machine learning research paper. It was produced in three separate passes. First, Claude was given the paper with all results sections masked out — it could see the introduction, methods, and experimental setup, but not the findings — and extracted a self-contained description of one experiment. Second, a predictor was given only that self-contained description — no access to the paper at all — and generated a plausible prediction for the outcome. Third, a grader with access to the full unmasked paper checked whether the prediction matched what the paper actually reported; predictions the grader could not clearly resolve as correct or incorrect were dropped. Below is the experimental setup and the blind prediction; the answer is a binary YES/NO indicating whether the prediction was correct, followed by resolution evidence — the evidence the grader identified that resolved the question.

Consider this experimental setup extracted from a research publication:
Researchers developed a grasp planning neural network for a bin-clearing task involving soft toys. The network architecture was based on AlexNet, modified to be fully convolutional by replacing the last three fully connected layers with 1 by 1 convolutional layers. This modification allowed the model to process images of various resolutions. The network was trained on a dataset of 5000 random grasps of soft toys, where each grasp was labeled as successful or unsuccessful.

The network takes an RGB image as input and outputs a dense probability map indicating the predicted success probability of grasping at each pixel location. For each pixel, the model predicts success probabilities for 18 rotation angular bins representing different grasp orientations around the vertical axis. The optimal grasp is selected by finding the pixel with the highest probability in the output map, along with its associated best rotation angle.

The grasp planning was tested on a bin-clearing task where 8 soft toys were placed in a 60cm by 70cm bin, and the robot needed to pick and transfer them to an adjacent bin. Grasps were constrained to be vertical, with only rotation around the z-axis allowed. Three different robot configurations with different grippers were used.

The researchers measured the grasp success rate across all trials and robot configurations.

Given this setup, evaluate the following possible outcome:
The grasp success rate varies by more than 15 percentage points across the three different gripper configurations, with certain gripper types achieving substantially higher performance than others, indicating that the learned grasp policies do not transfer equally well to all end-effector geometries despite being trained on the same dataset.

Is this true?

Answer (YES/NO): NO